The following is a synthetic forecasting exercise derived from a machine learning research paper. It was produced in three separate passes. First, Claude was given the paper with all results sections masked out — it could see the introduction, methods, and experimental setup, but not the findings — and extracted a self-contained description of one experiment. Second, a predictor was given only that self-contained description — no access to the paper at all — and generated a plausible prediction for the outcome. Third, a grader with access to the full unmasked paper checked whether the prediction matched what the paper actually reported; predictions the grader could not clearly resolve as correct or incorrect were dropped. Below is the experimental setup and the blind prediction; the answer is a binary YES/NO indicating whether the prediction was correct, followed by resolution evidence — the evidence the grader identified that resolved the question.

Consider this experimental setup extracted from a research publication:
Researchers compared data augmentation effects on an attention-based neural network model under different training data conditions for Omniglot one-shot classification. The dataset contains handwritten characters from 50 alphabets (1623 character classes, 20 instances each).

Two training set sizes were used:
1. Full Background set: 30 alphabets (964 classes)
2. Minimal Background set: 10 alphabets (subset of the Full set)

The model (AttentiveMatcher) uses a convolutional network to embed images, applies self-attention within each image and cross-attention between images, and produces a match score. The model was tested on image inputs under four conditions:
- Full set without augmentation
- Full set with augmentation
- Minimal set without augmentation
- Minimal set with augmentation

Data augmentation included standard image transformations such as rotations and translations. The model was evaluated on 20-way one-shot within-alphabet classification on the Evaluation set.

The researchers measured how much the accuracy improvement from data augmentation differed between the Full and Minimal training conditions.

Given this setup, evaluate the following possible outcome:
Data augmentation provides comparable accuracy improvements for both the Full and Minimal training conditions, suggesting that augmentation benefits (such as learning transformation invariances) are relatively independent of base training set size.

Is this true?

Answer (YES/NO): NO